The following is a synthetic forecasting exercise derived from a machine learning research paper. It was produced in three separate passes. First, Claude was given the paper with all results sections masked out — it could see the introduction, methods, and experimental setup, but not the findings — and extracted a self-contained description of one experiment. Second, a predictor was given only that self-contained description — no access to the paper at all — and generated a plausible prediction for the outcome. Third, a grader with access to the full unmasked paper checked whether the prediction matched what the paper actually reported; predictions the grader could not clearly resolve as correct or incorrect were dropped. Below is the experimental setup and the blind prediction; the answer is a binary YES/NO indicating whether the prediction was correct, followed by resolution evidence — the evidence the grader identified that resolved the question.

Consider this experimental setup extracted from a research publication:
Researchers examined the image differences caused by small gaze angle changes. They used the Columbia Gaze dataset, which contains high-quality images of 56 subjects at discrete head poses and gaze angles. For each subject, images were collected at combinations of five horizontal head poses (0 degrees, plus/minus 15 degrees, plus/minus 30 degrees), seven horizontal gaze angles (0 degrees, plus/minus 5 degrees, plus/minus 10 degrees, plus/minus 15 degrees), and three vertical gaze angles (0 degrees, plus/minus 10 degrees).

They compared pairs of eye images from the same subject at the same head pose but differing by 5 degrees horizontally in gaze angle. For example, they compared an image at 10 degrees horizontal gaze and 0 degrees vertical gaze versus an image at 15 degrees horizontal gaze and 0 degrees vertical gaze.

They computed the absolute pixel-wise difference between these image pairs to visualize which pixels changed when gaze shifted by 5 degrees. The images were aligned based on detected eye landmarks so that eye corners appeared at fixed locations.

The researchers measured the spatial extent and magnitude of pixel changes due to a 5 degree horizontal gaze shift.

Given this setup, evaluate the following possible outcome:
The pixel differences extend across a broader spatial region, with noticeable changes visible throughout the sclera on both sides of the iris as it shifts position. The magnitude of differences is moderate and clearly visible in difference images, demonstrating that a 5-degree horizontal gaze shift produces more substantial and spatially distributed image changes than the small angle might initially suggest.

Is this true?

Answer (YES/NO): NO